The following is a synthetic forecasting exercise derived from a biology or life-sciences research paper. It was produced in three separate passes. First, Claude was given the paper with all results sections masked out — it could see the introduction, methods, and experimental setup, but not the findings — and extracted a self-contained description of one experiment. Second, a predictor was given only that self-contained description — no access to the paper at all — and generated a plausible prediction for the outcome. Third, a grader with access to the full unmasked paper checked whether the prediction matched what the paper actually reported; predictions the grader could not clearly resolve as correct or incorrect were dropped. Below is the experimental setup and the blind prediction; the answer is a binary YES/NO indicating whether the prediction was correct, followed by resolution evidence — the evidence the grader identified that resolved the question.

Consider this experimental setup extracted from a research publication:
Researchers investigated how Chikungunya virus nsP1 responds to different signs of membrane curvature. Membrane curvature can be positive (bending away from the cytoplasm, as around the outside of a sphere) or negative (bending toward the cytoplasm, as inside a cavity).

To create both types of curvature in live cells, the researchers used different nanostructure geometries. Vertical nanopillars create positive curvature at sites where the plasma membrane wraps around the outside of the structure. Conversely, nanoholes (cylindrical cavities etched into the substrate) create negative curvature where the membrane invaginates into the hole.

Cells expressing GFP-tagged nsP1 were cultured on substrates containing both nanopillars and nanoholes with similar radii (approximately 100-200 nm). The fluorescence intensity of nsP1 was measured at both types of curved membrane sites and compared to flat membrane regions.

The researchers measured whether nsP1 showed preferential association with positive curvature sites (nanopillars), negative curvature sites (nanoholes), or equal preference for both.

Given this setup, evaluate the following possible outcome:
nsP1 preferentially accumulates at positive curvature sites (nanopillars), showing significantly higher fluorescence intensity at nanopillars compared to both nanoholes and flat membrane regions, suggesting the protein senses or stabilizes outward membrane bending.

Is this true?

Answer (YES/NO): YES